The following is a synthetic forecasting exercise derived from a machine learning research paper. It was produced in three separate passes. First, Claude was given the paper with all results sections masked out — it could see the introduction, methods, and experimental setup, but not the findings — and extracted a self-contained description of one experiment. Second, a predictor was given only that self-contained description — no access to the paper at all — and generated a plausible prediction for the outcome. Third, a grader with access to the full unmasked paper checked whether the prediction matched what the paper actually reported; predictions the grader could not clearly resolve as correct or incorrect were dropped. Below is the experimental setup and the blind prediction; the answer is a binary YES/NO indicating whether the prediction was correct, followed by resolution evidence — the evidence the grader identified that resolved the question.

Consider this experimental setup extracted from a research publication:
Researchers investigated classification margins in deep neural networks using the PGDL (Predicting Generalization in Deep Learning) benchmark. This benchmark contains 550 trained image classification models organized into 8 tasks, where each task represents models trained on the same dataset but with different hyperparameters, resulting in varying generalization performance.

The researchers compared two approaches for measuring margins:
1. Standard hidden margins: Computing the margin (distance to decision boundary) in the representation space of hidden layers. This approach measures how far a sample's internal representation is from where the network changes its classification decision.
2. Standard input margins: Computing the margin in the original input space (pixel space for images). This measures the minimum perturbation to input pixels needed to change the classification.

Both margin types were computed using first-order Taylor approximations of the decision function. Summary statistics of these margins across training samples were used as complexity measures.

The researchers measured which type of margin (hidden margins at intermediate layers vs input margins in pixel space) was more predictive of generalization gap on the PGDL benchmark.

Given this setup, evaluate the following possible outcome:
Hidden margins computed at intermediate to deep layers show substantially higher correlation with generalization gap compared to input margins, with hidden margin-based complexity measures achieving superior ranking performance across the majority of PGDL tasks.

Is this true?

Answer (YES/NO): NO